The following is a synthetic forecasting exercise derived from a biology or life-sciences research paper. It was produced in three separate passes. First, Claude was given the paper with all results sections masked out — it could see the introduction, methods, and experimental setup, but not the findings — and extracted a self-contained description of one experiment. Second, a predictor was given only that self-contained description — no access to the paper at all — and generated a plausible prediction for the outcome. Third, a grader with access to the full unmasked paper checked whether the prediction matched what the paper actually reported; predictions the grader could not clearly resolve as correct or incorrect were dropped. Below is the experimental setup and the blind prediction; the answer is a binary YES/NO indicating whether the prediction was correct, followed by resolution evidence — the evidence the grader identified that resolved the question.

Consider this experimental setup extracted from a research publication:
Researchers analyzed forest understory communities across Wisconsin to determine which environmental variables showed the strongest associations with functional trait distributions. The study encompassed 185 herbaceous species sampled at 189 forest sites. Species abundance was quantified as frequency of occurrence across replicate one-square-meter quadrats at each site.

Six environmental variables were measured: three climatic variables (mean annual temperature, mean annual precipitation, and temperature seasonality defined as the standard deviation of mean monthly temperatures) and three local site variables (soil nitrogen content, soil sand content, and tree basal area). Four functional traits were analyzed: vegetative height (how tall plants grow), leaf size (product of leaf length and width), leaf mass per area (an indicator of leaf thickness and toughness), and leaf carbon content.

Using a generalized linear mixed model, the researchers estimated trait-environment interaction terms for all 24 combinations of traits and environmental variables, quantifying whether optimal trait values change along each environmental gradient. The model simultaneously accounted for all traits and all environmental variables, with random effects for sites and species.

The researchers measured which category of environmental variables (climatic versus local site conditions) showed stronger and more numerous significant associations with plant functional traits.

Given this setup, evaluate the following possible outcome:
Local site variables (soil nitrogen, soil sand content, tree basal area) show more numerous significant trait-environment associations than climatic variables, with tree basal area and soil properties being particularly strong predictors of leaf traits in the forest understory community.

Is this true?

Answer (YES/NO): NO